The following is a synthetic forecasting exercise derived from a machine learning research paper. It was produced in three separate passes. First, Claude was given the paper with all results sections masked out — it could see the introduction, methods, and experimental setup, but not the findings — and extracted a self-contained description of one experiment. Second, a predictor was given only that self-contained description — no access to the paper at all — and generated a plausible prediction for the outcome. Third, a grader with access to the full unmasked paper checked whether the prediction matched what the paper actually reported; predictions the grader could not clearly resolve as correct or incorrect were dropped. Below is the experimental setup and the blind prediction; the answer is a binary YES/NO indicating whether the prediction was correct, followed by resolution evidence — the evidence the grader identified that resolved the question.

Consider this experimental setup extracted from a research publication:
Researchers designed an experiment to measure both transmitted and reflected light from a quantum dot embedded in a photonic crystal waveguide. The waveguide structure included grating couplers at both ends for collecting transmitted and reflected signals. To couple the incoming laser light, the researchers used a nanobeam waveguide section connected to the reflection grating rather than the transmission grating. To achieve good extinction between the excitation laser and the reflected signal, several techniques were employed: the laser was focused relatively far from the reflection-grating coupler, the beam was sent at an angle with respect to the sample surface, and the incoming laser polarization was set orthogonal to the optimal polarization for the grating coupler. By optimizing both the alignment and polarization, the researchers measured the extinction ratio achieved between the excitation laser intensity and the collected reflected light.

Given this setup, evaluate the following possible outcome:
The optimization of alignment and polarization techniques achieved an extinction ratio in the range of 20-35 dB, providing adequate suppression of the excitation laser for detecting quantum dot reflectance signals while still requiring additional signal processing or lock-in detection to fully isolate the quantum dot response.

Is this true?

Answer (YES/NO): NO